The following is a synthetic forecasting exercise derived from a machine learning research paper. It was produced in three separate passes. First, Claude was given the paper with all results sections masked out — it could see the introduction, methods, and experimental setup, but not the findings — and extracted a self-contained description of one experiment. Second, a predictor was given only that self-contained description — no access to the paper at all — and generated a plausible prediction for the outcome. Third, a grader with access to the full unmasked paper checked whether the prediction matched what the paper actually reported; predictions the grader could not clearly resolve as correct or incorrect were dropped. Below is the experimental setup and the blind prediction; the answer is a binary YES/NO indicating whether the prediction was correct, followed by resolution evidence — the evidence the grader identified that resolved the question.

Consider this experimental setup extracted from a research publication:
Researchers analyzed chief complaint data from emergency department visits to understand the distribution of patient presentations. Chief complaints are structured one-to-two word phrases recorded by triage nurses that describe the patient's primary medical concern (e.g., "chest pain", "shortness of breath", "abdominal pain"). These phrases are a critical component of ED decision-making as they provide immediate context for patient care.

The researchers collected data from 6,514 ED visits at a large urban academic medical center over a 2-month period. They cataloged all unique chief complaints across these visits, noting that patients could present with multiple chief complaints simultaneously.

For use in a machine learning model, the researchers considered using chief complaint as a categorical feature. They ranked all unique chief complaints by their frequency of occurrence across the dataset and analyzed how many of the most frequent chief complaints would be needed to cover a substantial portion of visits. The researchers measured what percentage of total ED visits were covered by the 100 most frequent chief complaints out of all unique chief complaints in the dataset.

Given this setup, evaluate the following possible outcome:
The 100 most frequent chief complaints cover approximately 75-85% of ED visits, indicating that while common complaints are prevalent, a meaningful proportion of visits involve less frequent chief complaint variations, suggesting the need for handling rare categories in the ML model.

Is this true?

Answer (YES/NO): YES